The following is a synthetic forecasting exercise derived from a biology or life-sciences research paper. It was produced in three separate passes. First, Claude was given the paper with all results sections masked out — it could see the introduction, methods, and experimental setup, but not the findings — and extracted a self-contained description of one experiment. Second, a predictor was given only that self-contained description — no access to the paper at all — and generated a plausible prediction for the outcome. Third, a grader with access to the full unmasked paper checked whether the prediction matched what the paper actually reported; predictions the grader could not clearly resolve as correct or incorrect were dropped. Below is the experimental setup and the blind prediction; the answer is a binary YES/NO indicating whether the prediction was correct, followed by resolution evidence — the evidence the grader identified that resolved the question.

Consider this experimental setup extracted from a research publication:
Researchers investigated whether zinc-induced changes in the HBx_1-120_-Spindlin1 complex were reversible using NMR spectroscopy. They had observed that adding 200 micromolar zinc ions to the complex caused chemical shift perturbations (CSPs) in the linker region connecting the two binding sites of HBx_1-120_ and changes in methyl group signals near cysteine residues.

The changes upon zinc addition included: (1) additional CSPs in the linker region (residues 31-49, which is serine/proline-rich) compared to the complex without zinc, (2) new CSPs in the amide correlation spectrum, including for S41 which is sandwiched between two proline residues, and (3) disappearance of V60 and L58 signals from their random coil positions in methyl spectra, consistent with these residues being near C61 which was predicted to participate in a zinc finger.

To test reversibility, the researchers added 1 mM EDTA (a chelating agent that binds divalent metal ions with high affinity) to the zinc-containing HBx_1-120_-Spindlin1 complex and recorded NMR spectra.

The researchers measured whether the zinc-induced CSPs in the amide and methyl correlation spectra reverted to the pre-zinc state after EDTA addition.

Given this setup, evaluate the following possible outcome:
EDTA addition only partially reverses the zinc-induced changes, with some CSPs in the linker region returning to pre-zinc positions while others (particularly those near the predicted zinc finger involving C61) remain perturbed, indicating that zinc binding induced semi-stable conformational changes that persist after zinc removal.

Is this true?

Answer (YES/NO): NO